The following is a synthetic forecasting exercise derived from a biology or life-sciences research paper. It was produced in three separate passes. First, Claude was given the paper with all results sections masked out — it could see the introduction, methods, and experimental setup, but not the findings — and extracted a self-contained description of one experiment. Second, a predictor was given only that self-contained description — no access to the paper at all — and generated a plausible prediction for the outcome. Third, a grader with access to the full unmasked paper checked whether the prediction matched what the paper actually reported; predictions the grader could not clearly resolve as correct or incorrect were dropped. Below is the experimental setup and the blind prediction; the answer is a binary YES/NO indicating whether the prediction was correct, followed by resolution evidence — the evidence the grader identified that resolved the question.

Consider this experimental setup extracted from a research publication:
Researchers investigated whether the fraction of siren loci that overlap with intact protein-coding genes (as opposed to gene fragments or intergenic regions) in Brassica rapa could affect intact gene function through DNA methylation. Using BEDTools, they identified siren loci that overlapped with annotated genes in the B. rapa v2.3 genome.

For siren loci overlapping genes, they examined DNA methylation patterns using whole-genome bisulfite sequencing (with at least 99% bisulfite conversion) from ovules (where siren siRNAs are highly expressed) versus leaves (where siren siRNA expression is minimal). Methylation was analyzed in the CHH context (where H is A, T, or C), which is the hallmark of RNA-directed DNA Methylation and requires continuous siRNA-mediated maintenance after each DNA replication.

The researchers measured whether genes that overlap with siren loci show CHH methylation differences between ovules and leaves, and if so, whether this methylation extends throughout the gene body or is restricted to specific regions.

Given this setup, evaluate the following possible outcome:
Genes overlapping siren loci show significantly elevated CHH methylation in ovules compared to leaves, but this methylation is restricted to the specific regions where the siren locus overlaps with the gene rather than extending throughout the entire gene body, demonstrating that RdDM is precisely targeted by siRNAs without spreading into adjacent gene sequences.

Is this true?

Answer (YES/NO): YES